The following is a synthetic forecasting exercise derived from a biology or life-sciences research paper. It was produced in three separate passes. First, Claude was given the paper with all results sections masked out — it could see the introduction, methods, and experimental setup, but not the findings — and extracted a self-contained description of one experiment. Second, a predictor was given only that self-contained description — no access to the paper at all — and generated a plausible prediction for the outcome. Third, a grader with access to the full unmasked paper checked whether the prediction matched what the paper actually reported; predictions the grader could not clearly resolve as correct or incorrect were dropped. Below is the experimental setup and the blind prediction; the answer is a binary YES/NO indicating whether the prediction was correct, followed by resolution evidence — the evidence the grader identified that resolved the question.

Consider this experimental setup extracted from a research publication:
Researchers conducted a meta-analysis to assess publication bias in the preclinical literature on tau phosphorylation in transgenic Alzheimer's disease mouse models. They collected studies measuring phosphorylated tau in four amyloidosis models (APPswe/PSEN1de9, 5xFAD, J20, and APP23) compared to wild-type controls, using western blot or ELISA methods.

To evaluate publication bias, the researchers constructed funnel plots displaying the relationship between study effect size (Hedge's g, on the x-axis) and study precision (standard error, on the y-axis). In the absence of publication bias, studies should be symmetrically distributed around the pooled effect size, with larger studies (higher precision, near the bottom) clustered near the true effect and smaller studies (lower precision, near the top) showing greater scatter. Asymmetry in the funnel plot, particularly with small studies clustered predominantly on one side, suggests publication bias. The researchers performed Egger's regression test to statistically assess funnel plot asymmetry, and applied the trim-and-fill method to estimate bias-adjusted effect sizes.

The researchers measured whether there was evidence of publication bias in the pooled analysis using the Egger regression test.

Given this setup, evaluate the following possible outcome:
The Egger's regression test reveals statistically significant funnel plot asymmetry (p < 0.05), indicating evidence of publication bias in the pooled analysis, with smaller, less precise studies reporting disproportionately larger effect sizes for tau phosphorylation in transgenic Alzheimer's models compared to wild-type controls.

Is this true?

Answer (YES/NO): YES